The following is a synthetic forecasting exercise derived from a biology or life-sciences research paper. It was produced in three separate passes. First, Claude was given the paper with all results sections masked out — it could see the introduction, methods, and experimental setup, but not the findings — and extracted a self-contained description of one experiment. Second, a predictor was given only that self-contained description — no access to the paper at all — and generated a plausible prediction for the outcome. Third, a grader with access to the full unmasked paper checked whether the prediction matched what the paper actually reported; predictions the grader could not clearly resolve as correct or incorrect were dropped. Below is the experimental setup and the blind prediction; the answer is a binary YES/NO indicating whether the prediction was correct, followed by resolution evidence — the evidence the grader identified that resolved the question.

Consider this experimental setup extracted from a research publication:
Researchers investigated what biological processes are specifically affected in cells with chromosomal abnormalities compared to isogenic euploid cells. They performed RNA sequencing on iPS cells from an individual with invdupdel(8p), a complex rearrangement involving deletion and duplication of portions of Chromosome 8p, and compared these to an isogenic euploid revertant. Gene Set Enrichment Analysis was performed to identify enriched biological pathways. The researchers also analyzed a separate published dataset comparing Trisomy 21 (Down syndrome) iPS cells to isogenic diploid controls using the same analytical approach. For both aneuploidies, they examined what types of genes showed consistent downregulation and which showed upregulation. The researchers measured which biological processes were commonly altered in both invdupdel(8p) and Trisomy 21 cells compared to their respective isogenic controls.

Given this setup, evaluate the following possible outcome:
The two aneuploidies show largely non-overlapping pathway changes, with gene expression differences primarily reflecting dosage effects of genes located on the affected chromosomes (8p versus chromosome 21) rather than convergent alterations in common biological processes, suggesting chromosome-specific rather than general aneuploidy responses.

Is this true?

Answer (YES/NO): NO